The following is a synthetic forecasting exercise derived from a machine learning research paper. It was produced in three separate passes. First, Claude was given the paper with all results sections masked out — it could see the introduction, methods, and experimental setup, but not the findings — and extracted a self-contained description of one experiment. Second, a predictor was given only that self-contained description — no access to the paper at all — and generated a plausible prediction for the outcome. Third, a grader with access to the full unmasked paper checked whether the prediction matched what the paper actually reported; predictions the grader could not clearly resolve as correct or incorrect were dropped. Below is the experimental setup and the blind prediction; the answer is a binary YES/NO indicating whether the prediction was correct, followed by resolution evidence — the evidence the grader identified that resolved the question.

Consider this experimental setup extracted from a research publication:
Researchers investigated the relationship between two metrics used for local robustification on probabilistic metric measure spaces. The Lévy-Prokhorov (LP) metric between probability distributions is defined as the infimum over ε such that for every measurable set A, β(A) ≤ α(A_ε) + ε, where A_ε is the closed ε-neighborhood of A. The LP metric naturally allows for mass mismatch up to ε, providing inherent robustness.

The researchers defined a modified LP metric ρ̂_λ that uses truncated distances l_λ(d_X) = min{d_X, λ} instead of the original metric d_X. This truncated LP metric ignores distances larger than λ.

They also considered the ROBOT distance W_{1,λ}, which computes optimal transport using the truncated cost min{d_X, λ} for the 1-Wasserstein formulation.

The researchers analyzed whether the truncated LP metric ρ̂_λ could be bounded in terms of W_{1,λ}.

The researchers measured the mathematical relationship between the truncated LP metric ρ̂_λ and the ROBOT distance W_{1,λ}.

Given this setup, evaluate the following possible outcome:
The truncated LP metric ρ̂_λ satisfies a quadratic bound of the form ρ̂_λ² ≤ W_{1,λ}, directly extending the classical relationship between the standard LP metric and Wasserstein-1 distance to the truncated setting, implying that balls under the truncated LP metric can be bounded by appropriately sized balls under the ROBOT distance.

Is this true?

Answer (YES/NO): YES